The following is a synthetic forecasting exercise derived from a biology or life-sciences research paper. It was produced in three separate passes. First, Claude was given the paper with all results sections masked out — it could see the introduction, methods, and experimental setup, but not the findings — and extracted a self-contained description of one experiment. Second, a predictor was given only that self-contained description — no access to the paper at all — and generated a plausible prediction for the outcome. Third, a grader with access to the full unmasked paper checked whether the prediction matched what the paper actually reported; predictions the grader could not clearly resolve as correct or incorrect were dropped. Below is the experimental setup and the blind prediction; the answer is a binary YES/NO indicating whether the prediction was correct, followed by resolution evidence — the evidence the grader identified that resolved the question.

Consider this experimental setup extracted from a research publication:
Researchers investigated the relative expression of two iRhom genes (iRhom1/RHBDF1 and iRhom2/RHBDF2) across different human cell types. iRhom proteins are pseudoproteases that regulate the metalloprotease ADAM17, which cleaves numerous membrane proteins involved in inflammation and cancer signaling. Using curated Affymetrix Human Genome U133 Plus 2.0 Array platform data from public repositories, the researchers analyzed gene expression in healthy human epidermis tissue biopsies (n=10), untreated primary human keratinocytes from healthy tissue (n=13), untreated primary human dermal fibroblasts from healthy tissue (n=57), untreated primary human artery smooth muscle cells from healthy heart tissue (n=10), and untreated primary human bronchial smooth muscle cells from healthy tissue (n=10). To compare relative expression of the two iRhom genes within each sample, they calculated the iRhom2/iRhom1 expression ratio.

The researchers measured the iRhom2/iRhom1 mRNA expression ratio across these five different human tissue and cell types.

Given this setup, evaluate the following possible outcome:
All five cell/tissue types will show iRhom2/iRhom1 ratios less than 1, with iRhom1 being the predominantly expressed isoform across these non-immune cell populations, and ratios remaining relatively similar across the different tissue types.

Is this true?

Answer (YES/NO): NO